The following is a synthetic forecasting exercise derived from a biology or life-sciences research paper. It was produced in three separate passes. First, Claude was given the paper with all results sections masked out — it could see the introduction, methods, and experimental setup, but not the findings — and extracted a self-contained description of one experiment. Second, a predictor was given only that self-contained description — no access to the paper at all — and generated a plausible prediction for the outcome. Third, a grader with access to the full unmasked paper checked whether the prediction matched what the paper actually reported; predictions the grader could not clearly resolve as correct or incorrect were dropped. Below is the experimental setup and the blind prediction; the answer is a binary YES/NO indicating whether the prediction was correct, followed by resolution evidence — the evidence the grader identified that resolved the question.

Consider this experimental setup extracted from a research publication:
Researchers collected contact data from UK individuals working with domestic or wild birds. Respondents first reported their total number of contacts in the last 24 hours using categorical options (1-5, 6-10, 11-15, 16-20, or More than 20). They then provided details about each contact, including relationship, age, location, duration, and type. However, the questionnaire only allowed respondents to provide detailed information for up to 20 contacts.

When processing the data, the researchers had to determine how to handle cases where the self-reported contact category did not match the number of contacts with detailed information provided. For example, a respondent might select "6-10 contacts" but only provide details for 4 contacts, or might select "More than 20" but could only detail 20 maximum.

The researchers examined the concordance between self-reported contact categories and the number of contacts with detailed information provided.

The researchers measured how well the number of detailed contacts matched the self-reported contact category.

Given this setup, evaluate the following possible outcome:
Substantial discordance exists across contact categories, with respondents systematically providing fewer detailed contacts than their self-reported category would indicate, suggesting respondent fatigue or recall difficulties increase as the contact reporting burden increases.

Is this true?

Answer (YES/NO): NO